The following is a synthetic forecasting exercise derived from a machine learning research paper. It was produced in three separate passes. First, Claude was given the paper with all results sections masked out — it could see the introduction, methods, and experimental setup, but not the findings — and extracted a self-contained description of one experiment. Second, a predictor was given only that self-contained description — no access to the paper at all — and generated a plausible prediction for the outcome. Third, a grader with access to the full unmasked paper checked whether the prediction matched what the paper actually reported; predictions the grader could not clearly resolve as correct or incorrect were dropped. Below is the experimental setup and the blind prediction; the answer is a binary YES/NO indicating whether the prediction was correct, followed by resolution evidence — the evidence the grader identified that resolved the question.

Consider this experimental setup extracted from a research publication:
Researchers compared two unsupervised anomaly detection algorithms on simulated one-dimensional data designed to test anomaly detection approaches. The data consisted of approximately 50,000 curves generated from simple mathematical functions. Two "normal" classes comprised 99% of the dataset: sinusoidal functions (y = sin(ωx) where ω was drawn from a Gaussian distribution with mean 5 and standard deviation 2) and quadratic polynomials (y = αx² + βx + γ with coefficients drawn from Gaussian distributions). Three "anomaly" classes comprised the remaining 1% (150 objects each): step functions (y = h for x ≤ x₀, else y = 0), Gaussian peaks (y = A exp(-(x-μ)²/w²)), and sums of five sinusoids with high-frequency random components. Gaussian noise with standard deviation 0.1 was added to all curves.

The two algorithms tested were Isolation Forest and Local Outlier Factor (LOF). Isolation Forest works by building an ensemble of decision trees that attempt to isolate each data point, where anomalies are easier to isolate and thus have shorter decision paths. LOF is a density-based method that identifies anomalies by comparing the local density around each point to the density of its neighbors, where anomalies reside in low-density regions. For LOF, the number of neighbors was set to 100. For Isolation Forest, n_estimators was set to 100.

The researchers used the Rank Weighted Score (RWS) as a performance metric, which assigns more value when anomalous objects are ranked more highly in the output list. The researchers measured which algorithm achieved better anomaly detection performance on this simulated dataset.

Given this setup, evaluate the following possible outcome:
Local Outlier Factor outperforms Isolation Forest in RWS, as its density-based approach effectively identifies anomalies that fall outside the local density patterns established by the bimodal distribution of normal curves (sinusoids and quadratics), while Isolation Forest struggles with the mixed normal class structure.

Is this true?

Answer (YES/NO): YES